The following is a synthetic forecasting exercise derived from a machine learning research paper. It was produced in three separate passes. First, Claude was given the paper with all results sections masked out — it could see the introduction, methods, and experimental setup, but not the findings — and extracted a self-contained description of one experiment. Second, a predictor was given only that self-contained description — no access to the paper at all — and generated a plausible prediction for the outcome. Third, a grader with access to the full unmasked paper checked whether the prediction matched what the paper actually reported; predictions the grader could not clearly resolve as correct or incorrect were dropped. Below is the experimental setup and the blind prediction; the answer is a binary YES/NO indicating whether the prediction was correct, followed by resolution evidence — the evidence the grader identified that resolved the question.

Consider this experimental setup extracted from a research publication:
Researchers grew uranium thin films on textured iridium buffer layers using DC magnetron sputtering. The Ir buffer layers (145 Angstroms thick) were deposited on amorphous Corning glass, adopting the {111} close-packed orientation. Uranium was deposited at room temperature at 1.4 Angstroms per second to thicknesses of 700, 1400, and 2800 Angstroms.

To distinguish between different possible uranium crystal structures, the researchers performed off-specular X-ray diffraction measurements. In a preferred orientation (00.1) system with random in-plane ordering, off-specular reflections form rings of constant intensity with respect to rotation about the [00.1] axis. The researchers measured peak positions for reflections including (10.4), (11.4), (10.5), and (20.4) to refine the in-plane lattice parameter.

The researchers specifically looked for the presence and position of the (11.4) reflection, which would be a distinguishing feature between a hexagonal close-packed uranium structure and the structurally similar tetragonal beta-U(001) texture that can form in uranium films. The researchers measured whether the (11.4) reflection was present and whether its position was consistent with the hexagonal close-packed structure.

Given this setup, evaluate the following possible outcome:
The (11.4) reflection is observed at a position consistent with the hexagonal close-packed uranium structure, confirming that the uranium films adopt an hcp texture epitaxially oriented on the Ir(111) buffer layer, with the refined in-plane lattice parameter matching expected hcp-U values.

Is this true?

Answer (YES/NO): YES